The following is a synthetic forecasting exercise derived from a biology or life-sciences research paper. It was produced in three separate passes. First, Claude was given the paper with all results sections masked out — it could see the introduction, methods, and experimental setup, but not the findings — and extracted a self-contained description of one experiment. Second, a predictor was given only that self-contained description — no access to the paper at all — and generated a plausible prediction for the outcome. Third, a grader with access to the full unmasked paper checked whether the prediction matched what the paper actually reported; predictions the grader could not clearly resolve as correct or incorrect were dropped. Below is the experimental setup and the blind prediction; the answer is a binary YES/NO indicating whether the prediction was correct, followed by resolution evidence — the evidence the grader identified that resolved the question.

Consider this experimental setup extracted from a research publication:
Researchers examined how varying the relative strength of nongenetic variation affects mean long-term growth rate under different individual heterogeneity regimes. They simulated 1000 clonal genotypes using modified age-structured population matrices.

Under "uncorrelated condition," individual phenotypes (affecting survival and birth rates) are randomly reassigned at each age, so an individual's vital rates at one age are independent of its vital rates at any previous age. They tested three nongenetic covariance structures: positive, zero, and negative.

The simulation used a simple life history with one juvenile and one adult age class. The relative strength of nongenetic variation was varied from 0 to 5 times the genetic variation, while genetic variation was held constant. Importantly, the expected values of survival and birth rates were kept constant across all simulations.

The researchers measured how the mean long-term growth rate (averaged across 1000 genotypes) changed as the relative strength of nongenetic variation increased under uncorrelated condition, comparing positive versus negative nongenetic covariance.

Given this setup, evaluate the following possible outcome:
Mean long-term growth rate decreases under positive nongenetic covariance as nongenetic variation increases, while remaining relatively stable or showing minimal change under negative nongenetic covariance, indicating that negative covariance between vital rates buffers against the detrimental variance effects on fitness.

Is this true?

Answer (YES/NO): NO